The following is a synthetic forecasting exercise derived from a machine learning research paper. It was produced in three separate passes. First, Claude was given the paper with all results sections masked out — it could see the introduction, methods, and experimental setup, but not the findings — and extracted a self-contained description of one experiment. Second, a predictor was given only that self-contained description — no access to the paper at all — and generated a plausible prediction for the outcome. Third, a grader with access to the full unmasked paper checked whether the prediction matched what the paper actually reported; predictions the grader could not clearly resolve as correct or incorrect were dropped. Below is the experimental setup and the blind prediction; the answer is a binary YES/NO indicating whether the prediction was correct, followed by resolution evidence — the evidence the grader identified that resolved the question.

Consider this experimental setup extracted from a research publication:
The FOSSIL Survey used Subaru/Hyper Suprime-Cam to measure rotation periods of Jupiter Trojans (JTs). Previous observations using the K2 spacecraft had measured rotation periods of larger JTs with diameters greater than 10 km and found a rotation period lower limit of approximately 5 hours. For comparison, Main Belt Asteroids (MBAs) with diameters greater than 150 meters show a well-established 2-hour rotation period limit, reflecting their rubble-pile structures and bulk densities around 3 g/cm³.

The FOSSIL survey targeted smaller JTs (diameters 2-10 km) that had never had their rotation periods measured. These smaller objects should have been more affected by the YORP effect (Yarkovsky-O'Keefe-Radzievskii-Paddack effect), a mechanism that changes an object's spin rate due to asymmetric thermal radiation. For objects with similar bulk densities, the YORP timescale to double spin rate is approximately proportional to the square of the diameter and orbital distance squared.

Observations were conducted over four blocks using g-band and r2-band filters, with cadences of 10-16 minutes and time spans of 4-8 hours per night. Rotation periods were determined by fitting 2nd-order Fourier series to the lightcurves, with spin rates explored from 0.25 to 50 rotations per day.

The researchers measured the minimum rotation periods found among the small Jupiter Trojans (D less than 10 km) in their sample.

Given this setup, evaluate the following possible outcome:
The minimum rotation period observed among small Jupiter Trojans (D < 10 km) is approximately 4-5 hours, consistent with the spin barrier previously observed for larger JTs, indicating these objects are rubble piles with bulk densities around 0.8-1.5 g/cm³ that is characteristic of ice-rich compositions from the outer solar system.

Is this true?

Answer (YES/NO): NO